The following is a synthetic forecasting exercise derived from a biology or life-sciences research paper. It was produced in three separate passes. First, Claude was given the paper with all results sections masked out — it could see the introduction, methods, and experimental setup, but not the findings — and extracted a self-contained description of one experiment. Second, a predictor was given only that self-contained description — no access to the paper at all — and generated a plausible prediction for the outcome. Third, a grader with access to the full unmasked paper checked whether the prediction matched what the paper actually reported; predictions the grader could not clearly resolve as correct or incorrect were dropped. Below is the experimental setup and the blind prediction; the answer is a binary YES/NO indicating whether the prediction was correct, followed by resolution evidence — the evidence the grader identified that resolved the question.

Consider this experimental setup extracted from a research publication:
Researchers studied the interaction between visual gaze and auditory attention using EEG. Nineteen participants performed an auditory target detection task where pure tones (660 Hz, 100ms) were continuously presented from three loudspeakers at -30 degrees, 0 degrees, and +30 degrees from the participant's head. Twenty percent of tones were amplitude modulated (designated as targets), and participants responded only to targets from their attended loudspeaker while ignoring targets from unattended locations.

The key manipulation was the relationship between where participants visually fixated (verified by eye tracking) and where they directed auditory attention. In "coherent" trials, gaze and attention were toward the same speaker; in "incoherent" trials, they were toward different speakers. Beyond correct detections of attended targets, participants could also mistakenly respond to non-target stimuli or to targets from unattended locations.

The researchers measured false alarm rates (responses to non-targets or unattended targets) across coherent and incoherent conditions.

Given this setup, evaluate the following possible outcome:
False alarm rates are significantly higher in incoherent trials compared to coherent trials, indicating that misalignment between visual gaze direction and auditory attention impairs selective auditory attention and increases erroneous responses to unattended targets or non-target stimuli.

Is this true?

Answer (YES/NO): NO